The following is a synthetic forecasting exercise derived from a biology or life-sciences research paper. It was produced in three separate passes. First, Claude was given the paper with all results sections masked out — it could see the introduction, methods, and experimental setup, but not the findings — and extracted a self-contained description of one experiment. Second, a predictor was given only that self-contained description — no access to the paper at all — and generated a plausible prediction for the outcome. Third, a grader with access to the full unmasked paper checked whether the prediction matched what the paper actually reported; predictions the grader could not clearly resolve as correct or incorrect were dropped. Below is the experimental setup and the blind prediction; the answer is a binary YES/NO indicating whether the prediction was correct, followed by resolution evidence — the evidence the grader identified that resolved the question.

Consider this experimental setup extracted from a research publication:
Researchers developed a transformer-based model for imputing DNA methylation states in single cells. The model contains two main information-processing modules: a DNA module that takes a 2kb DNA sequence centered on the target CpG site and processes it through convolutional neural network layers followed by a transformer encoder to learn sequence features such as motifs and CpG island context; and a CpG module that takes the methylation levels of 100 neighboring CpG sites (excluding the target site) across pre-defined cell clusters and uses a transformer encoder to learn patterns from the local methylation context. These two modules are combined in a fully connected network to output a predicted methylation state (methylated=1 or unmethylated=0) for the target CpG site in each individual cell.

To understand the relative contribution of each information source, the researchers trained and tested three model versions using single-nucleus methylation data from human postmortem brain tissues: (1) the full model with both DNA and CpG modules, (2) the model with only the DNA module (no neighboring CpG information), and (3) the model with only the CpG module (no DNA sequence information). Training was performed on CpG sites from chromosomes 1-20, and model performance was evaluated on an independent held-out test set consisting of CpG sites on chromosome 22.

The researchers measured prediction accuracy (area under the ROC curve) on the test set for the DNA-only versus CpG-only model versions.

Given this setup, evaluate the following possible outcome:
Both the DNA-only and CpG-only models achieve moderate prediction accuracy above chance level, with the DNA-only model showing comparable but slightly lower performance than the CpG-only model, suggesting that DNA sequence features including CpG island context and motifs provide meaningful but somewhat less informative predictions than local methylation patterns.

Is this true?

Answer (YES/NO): NO